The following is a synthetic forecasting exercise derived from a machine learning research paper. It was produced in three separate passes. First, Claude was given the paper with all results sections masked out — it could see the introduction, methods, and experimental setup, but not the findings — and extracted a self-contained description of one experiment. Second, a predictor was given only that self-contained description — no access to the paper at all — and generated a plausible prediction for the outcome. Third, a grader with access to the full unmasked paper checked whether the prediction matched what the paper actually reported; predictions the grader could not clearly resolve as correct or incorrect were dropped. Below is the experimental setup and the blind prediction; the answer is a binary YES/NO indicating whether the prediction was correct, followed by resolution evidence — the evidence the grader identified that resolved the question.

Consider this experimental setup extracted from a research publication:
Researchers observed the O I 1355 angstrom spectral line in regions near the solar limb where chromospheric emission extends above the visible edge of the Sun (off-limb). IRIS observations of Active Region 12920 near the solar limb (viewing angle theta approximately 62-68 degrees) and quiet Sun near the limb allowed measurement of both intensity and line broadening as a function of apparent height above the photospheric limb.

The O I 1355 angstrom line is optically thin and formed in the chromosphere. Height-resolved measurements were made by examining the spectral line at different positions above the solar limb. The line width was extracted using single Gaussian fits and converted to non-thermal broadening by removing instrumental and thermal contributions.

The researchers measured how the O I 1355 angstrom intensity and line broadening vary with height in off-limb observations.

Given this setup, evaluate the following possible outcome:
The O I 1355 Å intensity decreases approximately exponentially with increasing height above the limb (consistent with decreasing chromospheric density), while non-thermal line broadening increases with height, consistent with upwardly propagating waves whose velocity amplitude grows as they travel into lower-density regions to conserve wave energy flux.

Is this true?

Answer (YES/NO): NO